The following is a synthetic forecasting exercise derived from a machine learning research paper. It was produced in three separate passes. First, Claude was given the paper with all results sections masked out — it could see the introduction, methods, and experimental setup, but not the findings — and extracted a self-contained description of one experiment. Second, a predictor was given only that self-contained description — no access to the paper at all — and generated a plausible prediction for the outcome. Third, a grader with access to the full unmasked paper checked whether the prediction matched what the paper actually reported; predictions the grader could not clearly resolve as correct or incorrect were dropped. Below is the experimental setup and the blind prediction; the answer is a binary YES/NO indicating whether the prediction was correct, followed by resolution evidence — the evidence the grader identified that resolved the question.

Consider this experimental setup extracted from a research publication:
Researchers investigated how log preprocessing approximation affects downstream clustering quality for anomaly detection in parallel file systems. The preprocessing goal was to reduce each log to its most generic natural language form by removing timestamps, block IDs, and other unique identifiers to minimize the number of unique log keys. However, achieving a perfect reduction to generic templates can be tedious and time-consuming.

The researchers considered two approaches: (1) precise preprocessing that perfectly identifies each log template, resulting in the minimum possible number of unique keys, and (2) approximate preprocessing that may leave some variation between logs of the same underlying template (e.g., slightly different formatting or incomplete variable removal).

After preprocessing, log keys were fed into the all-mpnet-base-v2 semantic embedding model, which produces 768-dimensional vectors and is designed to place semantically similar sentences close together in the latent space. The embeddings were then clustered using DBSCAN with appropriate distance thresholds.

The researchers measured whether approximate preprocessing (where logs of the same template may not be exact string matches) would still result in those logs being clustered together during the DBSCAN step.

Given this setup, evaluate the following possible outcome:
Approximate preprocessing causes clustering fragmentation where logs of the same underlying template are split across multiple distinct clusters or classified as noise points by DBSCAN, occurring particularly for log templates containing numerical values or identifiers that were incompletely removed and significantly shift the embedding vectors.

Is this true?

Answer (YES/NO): NO